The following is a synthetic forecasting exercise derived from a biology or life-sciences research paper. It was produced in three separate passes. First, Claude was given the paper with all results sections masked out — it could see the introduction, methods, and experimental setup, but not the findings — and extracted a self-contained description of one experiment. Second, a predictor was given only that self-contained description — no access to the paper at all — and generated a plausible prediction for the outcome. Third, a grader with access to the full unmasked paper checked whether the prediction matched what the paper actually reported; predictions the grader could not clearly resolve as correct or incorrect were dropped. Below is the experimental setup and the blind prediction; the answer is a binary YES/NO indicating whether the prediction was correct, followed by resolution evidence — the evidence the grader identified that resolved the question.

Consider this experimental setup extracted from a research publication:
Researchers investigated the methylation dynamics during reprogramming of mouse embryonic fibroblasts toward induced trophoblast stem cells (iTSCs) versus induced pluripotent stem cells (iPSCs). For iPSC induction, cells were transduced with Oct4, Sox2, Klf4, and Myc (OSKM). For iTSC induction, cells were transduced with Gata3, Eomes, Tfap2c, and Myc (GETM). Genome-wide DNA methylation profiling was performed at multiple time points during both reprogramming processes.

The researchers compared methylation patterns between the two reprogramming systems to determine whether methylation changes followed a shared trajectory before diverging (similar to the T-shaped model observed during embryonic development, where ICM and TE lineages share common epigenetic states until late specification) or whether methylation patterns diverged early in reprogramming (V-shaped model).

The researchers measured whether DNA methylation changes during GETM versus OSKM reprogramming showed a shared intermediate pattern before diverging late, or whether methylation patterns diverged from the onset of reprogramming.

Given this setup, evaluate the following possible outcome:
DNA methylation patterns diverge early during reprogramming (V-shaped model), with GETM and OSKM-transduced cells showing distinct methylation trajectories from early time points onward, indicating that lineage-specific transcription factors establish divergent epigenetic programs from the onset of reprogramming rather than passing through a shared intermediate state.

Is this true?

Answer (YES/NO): YES